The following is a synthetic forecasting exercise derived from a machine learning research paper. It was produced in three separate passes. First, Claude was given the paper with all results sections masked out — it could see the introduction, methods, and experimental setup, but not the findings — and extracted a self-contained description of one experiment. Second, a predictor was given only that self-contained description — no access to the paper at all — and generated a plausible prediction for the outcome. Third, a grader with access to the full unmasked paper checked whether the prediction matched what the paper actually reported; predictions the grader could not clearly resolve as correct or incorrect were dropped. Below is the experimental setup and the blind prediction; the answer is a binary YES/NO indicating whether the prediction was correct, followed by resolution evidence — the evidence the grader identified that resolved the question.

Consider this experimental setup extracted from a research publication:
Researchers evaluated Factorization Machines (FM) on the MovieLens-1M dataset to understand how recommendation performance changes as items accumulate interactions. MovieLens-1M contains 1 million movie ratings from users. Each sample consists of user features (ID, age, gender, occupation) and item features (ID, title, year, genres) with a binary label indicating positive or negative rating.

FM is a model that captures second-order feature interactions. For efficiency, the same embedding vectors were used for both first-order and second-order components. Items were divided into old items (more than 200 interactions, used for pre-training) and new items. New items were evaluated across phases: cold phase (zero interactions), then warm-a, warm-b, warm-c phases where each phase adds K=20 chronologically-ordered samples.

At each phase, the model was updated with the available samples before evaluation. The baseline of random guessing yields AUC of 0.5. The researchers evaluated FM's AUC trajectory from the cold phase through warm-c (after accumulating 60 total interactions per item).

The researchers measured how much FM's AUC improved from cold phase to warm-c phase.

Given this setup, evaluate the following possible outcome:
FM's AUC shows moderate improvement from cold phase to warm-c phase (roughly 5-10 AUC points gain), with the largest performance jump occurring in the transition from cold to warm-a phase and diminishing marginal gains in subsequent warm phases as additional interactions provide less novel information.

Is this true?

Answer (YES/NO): NO